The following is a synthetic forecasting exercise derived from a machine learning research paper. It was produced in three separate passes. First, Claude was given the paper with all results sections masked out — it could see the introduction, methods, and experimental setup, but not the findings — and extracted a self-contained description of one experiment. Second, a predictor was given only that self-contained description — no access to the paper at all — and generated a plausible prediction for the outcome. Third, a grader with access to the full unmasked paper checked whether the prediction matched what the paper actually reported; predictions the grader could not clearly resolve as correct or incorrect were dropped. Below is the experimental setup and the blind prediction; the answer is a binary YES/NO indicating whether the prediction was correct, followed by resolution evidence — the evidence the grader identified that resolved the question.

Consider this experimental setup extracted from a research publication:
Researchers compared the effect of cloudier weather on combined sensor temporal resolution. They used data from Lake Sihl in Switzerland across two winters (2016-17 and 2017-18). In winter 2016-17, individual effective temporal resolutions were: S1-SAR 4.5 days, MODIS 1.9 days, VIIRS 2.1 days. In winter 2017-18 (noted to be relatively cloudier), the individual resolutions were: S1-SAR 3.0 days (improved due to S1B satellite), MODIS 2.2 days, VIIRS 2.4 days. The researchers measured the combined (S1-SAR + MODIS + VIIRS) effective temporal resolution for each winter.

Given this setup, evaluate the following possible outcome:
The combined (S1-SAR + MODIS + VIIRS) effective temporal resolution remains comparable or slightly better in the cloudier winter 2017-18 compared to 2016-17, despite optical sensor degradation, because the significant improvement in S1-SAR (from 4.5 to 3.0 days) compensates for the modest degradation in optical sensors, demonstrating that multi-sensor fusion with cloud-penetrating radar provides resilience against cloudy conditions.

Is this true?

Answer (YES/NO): YES